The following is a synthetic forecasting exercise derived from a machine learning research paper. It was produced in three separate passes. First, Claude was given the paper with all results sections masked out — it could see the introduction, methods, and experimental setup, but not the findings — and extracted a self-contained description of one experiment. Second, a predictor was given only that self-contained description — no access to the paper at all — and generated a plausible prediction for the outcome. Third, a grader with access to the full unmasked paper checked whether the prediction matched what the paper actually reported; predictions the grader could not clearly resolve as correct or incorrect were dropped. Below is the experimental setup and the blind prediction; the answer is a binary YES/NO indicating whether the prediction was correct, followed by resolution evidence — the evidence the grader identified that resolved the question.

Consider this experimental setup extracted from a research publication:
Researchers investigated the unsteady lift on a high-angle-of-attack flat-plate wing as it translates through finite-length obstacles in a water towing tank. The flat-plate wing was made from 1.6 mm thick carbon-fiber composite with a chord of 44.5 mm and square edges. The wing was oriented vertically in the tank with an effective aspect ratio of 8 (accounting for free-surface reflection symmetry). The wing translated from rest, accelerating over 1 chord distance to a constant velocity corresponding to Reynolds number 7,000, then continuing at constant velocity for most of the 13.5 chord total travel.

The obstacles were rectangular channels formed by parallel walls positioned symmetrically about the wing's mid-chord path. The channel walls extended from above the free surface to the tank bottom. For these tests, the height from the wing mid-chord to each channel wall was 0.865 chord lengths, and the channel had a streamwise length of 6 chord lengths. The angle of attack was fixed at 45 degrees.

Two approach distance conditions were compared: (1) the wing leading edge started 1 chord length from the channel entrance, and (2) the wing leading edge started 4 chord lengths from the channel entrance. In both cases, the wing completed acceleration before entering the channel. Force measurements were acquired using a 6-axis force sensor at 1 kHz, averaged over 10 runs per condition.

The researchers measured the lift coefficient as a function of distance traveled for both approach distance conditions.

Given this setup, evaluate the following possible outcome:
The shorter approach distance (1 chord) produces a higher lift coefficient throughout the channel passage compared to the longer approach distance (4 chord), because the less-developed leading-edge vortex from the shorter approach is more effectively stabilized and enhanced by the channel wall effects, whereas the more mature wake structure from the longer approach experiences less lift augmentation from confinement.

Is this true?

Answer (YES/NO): NO